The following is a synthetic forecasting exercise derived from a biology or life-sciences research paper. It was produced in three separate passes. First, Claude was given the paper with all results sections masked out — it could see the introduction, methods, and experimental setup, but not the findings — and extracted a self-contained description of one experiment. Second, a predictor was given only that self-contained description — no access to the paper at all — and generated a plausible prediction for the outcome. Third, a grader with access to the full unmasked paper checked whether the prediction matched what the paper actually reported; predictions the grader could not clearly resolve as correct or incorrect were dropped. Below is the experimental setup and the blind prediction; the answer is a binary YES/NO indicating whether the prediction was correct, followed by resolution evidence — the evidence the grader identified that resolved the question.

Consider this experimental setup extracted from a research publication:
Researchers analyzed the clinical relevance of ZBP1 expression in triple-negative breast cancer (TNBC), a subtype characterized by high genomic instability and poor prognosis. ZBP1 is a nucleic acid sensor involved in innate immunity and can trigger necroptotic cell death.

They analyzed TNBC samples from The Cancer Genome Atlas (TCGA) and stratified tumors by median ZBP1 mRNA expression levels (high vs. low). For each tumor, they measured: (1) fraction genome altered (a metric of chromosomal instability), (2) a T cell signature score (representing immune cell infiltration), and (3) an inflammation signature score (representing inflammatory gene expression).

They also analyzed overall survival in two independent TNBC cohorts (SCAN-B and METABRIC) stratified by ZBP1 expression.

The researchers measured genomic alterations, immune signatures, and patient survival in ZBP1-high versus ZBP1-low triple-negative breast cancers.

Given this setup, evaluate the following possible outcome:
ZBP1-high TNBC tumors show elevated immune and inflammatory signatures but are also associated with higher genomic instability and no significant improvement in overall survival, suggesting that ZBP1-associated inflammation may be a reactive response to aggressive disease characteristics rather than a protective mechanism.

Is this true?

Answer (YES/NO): NO